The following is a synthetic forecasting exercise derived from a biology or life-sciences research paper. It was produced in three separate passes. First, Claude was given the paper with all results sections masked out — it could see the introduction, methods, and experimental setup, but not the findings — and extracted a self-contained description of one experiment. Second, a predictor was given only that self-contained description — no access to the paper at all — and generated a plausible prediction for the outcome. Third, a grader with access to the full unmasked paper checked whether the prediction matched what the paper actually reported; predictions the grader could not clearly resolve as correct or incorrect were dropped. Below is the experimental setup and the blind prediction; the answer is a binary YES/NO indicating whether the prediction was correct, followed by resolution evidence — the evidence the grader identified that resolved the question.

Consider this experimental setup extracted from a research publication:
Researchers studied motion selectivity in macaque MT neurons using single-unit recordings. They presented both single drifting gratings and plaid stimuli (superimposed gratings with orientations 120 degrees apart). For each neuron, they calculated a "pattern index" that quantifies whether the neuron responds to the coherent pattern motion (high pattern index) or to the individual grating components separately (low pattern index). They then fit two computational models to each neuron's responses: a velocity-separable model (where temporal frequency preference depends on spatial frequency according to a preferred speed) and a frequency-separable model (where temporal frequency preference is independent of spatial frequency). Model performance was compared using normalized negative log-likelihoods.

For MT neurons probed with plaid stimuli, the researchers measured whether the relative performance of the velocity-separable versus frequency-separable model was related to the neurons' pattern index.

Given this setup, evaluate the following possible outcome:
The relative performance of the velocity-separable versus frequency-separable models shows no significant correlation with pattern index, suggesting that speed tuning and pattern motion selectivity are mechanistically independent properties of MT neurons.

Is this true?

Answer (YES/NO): NO